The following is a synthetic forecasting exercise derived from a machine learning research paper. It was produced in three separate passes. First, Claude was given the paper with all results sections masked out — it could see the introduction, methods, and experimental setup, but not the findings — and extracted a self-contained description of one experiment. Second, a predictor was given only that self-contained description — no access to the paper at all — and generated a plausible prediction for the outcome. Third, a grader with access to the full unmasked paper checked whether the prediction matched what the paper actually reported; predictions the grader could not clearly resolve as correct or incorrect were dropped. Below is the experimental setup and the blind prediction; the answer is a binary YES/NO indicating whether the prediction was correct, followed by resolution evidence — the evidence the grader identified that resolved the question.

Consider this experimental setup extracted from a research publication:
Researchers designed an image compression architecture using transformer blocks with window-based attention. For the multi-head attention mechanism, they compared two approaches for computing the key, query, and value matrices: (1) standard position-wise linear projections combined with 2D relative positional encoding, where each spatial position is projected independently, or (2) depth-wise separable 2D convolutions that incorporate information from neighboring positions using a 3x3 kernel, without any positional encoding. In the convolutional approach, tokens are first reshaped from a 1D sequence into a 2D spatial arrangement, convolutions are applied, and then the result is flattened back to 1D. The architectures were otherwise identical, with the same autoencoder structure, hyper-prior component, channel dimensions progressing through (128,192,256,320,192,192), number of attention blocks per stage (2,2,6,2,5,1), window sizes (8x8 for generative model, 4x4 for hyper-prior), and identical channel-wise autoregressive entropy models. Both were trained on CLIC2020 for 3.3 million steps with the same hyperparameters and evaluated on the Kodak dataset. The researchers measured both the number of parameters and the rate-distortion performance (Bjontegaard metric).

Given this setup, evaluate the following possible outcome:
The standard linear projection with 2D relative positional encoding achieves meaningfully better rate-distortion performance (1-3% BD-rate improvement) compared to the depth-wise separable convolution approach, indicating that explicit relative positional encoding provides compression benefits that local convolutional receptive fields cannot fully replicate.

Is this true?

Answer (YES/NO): NO